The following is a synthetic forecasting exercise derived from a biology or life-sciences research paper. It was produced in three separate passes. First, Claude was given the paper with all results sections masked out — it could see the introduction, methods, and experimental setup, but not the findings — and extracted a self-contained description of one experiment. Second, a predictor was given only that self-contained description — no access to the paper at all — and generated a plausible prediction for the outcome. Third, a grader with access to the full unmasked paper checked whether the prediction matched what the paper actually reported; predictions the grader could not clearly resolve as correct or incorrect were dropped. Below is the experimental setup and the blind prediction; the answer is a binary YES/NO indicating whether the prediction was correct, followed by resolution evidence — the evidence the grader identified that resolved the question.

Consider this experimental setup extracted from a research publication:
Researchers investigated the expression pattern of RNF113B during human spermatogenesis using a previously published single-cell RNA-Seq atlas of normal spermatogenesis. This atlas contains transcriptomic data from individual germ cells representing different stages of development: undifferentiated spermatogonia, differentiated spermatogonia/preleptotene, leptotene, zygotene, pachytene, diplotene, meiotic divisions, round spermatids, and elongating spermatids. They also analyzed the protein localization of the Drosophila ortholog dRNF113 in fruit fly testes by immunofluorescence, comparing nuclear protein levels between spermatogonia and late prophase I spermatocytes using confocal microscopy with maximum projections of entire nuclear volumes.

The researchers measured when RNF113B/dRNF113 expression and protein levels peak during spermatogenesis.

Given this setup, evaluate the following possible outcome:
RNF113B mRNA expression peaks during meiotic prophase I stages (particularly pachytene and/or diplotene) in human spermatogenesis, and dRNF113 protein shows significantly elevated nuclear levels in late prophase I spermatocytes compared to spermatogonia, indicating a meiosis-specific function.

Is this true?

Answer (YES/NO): YES